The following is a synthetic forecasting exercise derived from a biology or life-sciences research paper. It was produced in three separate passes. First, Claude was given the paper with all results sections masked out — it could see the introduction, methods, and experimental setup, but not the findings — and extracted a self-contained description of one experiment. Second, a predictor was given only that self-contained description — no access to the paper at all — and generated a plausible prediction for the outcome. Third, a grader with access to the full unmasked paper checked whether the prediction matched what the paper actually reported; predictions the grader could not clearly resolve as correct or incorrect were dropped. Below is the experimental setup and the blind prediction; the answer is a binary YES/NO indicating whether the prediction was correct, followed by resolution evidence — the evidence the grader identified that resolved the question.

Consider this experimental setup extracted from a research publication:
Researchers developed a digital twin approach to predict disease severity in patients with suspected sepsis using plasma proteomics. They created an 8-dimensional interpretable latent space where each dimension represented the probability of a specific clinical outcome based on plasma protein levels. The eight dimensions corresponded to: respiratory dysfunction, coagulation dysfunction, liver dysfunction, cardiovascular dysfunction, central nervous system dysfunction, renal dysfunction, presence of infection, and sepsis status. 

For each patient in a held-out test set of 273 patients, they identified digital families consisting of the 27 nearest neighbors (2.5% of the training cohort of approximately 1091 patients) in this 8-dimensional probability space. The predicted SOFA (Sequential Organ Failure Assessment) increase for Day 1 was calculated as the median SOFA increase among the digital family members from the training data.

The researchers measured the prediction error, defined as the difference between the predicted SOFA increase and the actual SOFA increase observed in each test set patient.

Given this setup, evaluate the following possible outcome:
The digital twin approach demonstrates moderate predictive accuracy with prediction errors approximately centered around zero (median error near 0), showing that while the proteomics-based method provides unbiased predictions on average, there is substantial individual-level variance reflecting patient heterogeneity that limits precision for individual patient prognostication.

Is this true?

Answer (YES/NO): NO